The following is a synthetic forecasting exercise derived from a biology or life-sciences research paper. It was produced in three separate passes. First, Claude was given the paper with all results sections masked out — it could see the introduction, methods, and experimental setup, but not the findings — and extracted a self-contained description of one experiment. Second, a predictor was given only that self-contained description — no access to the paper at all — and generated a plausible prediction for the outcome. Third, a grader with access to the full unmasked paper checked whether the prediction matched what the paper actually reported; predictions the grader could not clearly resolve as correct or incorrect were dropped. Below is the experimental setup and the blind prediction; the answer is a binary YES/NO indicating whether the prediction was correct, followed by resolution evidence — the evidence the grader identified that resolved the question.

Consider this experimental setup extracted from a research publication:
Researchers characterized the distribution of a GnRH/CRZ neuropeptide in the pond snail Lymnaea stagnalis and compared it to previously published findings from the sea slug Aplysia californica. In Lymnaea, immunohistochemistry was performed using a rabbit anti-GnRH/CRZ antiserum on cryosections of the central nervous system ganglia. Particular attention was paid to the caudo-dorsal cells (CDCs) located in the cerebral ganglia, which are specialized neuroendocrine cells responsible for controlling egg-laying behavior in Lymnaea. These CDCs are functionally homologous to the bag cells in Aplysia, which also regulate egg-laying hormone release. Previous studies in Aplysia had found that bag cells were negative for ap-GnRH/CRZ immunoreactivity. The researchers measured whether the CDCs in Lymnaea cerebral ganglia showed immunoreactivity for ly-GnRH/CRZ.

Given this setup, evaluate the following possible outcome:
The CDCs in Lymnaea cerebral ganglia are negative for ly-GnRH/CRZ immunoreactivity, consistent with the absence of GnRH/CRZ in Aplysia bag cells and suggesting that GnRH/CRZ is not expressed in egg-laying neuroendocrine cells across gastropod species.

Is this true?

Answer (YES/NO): NO